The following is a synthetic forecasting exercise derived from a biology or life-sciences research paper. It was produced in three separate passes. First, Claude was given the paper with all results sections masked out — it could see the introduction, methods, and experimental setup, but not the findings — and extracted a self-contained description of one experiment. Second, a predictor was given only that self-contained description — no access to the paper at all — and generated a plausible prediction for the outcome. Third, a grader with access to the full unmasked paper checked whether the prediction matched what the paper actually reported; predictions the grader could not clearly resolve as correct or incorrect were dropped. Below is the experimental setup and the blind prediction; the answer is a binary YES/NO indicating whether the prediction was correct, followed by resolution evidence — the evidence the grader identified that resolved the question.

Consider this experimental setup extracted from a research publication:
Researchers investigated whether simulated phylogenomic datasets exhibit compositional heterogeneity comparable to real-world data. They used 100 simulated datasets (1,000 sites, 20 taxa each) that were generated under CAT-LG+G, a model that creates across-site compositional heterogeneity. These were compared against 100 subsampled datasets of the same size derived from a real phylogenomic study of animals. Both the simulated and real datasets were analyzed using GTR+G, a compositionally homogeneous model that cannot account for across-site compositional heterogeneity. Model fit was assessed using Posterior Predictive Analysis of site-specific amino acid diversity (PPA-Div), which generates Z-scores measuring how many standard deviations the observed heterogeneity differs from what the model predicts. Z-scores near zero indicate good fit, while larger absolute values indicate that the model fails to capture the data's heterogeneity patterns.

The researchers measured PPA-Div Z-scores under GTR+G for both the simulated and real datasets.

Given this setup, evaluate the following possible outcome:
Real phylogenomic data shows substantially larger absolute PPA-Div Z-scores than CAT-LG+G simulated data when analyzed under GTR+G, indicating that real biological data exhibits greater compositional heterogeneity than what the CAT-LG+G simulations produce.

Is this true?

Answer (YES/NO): NO